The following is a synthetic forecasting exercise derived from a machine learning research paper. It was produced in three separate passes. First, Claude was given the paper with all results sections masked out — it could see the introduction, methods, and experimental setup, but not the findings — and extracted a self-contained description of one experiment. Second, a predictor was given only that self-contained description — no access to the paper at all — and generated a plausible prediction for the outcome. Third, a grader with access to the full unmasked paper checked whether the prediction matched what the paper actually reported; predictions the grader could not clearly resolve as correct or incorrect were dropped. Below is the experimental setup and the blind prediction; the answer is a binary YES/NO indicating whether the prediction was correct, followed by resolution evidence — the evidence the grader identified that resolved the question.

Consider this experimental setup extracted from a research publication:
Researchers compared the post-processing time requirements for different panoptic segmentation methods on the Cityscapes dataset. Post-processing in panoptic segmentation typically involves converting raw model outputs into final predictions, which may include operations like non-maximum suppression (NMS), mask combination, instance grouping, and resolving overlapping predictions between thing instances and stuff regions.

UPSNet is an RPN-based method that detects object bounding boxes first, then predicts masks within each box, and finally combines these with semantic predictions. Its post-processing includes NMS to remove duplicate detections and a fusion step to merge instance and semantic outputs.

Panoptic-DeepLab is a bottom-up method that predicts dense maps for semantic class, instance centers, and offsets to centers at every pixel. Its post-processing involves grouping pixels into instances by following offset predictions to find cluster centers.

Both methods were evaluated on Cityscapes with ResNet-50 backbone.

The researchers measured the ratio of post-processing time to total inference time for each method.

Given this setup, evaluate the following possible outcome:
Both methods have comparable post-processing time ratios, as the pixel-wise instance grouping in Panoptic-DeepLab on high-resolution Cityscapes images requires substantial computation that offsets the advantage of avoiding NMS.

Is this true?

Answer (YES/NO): NO